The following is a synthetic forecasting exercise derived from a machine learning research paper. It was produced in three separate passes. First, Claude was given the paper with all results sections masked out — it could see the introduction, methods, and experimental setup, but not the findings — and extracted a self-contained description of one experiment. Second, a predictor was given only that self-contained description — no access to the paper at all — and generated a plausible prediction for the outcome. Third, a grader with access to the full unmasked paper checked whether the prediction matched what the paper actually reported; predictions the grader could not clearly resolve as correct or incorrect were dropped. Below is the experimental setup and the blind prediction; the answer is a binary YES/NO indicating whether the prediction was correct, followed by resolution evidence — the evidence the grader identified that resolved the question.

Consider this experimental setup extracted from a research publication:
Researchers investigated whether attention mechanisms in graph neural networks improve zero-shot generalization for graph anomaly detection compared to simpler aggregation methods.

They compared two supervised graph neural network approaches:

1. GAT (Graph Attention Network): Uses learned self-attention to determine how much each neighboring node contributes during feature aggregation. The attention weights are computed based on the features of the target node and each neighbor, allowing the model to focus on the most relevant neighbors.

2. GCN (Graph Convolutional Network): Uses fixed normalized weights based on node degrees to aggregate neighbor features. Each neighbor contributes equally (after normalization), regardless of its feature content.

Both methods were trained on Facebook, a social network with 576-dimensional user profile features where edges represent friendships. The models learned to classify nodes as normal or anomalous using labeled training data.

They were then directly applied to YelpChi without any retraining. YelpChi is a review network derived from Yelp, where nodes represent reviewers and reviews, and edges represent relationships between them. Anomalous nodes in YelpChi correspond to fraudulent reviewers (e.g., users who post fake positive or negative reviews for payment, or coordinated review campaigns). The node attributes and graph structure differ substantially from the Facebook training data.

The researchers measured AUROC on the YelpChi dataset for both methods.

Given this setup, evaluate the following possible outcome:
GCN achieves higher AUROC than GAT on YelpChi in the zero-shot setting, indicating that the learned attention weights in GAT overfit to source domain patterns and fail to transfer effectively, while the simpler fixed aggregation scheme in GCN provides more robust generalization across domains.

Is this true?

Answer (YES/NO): NO